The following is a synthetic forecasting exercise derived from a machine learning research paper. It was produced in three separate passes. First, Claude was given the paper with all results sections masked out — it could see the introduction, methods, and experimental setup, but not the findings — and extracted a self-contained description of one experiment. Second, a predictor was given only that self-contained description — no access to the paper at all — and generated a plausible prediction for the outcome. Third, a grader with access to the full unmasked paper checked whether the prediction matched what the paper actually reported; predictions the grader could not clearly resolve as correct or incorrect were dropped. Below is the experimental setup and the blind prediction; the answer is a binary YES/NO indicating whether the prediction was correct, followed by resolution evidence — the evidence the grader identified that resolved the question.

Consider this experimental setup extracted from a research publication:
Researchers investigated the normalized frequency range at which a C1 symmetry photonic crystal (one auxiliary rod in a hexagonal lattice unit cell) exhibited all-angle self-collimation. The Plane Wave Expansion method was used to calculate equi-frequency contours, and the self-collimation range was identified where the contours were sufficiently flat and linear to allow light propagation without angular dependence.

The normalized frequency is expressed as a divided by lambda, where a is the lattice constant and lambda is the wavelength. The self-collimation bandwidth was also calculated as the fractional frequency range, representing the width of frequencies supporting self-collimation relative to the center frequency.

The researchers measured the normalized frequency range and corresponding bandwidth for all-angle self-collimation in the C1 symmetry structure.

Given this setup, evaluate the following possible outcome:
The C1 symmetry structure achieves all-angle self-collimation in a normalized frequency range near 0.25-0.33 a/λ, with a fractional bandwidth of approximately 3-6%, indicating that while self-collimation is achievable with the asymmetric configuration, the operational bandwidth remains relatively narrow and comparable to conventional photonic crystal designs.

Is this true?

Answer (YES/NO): NO